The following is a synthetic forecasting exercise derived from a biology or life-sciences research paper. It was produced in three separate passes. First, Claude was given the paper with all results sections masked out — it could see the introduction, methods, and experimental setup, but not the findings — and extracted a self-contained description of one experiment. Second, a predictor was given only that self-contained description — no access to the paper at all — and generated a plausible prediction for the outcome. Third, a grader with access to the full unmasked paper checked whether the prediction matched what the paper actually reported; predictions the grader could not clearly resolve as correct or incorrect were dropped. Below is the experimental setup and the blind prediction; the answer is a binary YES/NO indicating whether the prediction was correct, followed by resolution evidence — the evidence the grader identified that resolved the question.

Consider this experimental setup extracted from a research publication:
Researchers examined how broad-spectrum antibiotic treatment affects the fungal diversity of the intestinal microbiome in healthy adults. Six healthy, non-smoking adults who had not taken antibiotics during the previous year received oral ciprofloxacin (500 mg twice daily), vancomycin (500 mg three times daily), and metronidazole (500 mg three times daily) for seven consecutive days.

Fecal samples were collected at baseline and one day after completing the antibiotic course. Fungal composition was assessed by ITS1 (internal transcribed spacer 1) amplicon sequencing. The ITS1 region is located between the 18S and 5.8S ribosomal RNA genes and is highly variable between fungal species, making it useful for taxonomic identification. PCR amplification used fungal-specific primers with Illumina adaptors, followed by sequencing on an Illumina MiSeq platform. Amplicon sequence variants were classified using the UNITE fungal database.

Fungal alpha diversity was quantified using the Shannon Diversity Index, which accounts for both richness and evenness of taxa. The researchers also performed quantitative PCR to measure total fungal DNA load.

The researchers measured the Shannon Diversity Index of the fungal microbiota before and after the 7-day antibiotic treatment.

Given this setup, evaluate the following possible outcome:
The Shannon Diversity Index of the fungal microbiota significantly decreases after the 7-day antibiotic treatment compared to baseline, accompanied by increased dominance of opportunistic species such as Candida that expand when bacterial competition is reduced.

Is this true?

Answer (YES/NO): YES